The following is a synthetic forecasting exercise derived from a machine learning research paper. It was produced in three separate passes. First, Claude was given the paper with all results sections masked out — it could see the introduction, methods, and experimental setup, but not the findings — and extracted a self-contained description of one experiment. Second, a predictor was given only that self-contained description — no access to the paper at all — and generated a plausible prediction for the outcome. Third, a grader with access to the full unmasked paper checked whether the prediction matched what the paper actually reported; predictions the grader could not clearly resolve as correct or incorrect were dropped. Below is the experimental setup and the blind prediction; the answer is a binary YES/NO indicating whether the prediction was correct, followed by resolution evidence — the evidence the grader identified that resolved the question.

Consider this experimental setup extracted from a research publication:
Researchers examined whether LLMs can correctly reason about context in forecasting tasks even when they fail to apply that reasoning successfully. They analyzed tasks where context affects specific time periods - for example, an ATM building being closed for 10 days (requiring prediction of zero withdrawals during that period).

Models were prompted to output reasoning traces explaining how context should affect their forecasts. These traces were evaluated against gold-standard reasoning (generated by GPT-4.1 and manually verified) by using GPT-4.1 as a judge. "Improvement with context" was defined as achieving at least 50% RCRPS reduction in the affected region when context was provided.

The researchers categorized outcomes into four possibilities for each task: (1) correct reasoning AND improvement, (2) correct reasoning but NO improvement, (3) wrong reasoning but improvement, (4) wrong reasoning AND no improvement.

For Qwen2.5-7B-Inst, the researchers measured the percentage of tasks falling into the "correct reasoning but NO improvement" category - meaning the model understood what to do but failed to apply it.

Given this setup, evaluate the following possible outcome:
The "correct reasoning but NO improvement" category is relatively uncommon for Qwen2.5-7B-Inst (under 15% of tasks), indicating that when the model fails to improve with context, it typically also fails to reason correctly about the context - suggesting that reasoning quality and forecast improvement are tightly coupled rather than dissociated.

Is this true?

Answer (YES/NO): NO